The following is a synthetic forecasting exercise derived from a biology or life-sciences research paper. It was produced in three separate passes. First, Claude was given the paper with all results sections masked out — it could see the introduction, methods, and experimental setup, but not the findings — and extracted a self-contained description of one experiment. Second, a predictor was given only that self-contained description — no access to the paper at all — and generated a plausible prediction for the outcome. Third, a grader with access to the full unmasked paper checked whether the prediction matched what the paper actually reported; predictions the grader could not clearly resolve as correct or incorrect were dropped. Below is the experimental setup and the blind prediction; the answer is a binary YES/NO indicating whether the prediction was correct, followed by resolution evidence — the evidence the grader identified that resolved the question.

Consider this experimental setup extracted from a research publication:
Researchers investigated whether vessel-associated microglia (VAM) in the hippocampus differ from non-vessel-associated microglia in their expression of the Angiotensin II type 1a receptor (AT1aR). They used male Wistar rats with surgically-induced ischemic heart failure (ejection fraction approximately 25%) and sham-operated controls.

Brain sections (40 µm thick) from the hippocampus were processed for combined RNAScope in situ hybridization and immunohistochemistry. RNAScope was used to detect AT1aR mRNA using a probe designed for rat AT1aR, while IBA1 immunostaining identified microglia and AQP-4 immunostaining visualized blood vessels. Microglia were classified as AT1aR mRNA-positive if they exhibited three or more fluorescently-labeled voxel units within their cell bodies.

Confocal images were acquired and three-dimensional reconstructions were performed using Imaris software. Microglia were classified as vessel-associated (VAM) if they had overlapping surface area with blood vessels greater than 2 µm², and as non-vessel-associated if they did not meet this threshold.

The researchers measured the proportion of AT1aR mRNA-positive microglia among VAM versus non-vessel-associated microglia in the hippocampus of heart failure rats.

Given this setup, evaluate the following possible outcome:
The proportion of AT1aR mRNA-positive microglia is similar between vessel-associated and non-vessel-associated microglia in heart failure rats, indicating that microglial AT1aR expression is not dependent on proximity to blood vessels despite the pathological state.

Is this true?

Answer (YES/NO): NO